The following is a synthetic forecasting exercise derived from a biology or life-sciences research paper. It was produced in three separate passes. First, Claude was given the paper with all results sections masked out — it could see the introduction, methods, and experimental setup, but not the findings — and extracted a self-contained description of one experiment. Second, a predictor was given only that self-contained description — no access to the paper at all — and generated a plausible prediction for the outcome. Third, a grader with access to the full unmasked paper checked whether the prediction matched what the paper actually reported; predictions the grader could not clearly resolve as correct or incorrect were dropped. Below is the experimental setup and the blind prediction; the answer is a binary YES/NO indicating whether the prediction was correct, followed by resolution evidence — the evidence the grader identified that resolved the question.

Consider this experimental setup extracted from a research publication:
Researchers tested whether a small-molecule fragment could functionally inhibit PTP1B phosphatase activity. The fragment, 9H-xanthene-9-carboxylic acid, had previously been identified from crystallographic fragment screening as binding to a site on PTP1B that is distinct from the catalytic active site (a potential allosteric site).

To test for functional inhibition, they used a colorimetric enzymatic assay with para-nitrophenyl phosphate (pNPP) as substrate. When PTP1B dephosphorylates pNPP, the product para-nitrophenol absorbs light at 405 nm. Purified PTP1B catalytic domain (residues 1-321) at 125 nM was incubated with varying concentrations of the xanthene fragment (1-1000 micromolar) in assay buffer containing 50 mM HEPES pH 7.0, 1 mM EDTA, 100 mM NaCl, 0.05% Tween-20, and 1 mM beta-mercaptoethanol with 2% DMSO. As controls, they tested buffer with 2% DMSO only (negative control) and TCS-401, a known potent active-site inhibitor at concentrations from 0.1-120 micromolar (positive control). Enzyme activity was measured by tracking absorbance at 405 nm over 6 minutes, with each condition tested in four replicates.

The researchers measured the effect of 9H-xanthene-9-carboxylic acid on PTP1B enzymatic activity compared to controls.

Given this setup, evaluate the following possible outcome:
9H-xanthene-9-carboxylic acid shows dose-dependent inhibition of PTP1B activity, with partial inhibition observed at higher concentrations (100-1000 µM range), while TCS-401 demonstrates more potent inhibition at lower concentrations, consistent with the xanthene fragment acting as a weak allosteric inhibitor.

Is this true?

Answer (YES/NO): NO